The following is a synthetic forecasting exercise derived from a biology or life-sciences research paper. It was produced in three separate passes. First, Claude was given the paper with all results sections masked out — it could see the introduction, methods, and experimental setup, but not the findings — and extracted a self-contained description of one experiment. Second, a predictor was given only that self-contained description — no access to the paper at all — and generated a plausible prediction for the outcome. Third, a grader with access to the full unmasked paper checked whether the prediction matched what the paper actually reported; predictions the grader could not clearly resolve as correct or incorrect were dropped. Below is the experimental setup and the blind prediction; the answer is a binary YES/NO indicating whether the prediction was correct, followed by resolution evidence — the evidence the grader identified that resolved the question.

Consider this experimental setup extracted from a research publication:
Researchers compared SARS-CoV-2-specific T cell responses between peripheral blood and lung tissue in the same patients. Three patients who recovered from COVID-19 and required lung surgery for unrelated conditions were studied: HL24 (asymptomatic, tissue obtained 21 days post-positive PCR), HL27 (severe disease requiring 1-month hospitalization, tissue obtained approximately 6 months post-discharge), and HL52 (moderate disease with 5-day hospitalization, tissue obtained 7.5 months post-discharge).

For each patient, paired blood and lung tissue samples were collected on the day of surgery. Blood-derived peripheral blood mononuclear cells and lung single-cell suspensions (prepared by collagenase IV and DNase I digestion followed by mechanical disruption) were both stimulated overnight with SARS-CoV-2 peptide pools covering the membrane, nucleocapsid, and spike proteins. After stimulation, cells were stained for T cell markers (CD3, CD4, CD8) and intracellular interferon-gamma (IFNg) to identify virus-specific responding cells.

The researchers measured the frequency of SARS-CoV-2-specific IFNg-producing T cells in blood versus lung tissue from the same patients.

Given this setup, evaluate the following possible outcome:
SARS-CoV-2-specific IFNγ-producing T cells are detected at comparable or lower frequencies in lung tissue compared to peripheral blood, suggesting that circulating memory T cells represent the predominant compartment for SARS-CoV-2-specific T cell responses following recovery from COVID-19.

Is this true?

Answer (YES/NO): NO